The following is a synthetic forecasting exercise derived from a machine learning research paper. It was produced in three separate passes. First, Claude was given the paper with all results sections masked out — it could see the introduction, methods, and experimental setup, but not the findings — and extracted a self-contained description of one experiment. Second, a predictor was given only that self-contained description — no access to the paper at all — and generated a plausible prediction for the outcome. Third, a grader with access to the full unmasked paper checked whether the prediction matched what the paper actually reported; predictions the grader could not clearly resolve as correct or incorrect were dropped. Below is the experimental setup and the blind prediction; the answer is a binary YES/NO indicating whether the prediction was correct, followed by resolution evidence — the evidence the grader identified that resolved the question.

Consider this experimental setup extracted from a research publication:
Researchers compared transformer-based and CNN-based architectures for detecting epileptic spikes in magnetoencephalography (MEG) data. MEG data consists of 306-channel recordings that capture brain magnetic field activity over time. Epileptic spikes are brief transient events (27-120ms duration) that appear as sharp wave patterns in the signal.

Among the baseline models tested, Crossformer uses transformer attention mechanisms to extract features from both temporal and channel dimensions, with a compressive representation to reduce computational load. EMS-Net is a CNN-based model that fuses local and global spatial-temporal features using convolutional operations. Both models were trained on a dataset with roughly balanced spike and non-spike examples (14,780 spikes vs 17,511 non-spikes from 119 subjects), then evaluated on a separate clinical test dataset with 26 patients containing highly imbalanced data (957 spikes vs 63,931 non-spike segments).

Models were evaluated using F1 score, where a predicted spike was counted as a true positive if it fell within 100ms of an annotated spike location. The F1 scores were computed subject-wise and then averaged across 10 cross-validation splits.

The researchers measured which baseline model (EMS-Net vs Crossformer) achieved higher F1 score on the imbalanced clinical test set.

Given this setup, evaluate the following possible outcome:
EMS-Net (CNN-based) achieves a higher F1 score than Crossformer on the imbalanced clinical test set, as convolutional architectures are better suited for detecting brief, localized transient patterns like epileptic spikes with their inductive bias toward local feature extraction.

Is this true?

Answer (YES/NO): NO